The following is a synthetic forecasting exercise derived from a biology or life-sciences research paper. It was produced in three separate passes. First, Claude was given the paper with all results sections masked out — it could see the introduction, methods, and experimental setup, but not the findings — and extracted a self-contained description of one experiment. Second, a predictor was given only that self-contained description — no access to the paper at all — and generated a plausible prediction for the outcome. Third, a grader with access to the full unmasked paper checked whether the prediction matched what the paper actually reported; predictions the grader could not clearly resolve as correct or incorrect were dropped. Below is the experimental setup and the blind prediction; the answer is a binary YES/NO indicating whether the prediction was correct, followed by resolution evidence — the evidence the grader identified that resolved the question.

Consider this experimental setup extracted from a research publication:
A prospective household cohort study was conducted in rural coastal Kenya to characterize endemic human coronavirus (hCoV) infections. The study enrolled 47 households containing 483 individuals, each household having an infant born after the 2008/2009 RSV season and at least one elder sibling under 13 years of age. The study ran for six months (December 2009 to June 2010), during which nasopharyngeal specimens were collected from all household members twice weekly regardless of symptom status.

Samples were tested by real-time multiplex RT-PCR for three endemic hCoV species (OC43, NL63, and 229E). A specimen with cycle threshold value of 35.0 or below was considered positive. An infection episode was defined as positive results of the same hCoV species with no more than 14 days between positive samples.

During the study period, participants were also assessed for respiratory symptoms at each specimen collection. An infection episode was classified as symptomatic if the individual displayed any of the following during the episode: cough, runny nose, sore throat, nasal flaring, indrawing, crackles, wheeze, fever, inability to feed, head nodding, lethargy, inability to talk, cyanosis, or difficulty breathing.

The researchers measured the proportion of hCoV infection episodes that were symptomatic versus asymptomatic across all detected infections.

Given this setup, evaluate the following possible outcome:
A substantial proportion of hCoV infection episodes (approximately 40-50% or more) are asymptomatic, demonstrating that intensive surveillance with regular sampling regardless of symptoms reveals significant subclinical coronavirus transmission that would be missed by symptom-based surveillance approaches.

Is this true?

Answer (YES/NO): YES